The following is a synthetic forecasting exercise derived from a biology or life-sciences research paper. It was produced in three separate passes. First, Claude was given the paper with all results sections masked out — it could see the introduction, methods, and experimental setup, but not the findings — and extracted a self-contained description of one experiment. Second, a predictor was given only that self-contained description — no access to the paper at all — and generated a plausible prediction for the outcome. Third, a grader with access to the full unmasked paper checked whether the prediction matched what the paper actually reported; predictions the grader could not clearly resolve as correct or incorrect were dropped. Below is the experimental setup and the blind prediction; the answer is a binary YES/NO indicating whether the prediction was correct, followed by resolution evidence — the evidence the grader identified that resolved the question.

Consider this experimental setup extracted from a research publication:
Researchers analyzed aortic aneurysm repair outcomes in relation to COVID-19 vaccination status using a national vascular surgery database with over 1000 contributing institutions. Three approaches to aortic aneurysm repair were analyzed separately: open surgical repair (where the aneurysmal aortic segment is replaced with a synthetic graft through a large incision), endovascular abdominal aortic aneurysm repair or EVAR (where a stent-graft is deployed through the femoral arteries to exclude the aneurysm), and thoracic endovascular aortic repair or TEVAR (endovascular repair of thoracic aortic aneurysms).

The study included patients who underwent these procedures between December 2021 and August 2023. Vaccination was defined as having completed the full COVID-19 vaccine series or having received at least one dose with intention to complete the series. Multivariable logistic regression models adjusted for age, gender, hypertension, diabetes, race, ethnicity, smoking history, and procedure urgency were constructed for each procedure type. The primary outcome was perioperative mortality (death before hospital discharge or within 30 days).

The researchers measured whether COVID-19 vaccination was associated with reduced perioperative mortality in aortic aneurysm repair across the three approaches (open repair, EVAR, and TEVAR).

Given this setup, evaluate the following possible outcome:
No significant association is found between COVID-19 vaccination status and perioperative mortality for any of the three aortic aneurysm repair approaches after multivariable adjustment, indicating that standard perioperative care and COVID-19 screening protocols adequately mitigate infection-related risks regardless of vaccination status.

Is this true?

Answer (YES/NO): NO